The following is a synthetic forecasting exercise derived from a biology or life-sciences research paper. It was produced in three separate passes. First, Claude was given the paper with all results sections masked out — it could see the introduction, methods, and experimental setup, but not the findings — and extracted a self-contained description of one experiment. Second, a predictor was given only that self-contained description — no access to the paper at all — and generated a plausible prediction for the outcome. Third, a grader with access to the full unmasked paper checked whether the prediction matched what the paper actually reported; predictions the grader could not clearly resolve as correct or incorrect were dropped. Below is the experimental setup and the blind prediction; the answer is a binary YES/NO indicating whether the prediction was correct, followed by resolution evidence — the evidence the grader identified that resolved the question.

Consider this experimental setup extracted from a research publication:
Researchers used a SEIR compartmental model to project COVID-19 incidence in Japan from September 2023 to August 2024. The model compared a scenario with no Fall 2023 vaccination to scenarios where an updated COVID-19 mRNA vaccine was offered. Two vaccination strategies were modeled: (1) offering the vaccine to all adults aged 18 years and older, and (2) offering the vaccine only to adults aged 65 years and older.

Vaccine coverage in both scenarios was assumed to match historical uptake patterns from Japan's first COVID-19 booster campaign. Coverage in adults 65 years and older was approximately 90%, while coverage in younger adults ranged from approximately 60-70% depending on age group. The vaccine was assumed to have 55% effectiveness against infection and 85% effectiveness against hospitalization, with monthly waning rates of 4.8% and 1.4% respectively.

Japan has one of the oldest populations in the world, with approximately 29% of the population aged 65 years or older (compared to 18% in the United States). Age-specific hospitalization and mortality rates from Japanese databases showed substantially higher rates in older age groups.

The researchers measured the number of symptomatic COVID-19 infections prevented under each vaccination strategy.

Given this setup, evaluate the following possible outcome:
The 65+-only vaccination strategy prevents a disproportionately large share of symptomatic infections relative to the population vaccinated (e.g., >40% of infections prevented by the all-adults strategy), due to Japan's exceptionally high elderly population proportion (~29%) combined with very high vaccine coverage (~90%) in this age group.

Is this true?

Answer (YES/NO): NO